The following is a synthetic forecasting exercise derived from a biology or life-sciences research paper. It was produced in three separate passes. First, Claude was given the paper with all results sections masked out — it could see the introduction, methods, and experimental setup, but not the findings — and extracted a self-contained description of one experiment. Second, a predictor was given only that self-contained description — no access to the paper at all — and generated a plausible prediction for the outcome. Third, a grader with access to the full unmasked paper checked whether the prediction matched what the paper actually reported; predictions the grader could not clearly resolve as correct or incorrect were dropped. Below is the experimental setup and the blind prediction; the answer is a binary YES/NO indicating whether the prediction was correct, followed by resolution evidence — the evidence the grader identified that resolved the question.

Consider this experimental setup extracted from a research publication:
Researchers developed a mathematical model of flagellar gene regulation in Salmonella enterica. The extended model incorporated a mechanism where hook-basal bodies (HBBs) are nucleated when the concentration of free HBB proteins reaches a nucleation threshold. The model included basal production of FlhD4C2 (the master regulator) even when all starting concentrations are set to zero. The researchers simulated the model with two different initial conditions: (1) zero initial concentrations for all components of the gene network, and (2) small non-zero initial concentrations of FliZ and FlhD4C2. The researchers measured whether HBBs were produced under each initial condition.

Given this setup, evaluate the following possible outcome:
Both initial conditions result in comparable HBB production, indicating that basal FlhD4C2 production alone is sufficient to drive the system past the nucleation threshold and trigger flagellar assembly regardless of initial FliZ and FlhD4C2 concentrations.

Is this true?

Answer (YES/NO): NO